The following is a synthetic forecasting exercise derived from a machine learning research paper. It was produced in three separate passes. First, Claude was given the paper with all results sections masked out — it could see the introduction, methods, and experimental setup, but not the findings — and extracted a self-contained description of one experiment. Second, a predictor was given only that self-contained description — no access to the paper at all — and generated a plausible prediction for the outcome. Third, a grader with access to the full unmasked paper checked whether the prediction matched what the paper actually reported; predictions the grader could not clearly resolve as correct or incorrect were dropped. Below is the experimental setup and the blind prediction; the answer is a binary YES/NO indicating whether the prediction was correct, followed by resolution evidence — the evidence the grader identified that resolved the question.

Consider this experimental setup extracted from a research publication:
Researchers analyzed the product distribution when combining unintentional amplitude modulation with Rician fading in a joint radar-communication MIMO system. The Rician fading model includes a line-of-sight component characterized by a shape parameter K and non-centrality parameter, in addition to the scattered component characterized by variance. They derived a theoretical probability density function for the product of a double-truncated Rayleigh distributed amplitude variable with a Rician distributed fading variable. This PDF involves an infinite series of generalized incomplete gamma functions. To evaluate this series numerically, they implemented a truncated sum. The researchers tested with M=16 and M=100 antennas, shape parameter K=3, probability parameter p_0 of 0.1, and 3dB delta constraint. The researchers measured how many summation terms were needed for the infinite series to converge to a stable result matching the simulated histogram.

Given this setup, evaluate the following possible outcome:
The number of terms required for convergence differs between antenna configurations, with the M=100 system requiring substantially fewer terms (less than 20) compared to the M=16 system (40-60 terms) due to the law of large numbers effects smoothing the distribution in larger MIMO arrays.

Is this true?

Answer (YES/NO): NO